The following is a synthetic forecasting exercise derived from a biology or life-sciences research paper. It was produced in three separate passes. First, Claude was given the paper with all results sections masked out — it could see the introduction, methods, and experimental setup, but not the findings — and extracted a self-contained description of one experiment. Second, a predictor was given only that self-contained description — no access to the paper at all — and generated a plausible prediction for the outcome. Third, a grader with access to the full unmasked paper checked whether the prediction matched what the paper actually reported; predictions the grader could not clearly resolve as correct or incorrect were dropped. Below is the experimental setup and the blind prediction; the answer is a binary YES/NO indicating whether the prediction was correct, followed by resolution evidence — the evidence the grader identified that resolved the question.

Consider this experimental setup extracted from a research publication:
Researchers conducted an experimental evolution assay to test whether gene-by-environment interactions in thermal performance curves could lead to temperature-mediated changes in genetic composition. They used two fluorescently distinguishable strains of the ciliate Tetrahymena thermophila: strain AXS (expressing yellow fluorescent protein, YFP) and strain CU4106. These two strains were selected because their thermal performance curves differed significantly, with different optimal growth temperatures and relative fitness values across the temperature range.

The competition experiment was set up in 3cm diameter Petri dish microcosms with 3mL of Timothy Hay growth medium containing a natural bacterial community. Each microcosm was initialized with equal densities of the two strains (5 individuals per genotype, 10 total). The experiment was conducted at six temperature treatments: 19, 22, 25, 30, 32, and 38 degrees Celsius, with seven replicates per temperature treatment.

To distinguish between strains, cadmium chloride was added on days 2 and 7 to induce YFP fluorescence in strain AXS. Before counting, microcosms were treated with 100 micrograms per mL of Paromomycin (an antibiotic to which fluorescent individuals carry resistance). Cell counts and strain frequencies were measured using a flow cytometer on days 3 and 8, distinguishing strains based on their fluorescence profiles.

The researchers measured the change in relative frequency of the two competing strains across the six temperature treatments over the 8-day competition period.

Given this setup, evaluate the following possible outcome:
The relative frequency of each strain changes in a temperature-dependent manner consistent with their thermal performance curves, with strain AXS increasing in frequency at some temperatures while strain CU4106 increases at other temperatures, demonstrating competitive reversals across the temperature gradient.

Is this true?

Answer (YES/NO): YES